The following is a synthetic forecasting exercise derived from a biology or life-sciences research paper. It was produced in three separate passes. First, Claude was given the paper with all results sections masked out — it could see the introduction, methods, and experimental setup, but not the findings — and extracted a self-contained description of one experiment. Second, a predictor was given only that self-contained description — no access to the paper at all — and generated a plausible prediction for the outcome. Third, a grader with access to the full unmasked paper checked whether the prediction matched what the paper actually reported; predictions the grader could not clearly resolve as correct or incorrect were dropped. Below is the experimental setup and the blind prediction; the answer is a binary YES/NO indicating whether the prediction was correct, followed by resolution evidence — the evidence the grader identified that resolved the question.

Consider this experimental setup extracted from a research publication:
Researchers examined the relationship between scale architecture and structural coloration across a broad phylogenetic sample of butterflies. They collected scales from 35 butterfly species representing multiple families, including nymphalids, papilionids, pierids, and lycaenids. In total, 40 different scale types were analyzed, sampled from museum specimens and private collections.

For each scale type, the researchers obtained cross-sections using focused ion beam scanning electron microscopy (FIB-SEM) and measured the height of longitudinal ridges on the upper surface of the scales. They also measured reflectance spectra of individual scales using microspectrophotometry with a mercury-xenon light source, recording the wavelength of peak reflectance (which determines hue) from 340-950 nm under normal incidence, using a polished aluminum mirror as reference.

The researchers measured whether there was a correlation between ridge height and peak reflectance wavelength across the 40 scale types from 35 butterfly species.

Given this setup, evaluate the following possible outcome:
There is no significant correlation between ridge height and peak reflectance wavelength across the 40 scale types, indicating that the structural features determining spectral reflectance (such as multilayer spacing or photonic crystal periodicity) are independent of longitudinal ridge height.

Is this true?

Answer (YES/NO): NO